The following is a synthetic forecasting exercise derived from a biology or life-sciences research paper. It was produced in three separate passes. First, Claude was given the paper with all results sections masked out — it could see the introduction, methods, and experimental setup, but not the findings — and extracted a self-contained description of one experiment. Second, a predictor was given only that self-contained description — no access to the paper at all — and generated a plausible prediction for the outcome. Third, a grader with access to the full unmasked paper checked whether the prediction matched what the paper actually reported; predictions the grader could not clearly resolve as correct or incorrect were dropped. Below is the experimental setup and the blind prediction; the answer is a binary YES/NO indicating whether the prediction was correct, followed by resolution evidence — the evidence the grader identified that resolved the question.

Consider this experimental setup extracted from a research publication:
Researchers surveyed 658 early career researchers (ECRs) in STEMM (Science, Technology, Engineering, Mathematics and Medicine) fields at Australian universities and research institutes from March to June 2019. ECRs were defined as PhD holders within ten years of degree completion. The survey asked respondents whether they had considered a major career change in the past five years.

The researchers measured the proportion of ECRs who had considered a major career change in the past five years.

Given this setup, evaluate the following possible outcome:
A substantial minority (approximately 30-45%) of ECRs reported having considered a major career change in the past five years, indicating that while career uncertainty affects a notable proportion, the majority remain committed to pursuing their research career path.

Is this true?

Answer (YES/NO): NO